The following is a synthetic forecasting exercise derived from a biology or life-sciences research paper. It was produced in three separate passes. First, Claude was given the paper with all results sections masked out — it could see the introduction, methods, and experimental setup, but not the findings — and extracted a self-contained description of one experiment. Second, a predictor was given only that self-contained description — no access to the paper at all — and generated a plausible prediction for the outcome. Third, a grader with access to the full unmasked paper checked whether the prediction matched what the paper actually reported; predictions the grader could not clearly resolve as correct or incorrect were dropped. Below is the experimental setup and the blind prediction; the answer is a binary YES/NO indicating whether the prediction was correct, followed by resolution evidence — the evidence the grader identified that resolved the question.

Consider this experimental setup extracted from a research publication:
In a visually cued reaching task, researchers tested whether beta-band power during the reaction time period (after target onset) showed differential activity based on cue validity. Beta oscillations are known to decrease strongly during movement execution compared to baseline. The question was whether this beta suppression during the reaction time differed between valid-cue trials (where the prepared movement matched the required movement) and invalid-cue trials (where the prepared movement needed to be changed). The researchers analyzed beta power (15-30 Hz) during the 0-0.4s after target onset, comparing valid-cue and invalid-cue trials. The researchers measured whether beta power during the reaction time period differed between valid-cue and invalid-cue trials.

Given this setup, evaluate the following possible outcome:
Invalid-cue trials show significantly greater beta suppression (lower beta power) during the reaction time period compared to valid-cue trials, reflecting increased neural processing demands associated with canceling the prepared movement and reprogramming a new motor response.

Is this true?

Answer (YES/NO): NO